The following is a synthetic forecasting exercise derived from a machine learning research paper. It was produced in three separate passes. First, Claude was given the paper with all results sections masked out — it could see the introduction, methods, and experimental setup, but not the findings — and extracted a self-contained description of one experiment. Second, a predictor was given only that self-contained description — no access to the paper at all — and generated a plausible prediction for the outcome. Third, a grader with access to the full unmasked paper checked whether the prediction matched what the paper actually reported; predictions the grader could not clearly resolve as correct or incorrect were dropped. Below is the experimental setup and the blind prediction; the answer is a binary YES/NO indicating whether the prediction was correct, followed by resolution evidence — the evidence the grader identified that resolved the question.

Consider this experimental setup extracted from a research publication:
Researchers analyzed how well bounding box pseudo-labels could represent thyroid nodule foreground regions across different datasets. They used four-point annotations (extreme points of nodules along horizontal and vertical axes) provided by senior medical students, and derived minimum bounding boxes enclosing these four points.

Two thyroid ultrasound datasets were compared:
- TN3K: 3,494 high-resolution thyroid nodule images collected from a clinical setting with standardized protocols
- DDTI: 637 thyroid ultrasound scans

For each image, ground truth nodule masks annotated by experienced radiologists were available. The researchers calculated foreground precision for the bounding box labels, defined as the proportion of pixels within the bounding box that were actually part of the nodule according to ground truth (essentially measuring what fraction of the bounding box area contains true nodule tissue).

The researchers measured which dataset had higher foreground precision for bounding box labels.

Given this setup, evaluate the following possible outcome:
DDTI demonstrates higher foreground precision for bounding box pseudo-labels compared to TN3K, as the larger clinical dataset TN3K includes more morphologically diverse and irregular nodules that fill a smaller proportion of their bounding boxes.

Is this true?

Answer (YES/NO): YES